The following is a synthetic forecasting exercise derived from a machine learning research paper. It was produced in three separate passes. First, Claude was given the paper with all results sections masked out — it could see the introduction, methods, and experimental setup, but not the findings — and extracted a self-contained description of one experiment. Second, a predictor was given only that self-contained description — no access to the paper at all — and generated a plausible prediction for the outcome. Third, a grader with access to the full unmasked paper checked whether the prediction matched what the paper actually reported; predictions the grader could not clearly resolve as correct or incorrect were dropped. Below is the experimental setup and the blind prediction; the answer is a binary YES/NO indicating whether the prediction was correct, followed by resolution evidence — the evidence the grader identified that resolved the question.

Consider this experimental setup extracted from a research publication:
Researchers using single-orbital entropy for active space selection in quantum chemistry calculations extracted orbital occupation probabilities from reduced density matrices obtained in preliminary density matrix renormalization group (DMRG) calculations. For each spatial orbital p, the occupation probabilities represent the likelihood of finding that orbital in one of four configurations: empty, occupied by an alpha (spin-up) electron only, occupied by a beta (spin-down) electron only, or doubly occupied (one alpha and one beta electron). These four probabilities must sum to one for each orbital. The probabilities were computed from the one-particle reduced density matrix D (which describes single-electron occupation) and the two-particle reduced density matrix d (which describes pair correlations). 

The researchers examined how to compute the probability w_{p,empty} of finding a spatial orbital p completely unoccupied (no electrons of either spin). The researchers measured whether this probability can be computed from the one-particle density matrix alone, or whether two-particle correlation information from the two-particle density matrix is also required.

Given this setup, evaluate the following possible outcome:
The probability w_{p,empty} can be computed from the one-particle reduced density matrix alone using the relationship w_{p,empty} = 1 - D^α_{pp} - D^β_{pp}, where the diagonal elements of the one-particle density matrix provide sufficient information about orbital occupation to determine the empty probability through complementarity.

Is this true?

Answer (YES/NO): NO